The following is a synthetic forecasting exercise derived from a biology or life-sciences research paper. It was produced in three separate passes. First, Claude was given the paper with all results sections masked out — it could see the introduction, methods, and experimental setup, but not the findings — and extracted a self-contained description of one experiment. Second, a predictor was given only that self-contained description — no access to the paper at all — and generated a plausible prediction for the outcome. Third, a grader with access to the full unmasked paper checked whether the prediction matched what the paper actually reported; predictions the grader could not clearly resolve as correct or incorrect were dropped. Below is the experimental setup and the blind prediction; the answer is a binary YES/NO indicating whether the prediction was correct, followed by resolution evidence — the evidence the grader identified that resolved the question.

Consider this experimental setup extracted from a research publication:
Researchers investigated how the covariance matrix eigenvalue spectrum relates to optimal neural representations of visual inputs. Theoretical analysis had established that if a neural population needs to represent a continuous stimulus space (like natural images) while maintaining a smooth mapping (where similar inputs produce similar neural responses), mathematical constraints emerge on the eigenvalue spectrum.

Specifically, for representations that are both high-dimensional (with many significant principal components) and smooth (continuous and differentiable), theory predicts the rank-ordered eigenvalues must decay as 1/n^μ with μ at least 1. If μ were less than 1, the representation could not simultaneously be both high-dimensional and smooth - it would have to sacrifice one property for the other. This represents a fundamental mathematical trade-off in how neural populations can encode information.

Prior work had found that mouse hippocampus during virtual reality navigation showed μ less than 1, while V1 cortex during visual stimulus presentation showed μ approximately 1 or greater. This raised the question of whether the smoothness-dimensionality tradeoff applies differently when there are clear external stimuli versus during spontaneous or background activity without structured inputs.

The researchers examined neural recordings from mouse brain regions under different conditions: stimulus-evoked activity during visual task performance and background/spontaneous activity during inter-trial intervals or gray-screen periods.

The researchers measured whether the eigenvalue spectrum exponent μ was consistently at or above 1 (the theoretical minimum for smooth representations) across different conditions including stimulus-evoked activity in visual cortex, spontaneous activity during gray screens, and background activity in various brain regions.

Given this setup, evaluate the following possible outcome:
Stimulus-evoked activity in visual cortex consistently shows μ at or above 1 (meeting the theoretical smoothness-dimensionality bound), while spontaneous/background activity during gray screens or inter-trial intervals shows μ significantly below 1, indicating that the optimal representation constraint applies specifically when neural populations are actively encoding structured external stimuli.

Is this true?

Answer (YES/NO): YES